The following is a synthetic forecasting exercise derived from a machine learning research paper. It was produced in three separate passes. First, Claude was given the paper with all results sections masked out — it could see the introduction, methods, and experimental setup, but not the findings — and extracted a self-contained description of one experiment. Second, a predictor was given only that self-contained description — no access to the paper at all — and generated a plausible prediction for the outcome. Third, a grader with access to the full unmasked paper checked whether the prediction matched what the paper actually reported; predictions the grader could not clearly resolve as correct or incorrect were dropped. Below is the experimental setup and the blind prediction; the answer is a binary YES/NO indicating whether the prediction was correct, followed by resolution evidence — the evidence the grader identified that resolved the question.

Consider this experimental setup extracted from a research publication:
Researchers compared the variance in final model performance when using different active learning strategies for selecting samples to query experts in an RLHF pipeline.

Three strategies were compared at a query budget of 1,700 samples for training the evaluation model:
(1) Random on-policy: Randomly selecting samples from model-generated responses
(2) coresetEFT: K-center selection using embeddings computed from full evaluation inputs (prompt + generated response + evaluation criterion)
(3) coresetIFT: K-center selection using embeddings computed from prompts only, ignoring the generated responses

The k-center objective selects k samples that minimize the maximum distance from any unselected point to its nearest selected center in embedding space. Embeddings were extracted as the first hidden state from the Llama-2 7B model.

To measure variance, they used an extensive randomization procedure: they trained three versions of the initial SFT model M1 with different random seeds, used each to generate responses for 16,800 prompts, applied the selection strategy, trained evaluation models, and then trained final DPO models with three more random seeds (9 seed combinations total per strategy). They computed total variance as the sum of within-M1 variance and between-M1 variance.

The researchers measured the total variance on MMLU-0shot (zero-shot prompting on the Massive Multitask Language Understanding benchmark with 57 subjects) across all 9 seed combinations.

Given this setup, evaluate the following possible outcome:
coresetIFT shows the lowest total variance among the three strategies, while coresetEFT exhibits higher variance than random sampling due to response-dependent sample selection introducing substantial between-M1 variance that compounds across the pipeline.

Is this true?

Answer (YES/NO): YES